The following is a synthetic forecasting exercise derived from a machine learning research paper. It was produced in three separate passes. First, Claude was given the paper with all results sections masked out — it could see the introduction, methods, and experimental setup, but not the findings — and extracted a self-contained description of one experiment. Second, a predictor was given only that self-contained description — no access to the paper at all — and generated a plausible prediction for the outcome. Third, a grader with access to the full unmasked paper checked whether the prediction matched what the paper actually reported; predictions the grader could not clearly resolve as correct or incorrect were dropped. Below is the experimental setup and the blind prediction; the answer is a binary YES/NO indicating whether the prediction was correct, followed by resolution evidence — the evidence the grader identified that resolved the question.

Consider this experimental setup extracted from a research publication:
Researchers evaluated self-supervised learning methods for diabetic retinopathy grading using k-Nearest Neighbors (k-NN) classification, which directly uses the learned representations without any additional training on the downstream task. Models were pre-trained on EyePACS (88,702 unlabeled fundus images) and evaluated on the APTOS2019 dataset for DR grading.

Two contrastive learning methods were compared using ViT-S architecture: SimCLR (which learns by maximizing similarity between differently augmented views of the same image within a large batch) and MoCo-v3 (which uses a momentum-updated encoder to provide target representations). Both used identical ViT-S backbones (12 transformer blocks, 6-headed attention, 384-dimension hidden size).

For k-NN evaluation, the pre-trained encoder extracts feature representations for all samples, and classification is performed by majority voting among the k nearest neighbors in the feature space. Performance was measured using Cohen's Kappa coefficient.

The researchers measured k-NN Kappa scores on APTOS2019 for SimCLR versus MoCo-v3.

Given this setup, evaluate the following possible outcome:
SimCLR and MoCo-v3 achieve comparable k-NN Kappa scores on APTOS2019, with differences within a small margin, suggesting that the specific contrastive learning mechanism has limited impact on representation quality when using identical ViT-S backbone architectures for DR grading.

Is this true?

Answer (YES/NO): NO